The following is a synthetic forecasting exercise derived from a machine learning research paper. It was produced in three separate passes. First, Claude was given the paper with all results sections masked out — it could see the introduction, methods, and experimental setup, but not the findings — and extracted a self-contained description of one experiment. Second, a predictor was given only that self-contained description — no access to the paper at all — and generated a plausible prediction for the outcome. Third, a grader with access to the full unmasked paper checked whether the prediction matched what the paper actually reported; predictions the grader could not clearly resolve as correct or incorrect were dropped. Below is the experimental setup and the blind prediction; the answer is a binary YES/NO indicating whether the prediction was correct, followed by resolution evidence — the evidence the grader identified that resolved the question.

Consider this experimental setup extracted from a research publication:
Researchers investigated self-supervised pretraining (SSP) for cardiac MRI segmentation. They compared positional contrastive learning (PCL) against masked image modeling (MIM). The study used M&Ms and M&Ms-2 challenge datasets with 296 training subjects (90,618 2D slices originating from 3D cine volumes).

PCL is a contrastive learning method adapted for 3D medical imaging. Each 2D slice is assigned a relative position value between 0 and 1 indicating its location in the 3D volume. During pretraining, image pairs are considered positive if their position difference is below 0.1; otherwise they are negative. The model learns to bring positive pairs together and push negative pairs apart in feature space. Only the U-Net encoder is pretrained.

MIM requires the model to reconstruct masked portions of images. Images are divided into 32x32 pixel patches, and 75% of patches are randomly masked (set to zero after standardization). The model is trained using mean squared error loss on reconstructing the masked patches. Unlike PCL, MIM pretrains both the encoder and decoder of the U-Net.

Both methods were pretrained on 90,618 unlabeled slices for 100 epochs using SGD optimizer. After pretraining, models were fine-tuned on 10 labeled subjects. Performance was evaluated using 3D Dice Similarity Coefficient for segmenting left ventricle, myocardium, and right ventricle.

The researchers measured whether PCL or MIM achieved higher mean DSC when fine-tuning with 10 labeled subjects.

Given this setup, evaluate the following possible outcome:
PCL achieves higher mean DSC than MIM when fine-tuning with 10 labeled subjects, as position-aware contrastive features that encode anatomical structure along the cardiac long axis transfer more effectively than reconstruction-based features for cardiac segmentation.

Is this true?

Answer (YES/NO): NO